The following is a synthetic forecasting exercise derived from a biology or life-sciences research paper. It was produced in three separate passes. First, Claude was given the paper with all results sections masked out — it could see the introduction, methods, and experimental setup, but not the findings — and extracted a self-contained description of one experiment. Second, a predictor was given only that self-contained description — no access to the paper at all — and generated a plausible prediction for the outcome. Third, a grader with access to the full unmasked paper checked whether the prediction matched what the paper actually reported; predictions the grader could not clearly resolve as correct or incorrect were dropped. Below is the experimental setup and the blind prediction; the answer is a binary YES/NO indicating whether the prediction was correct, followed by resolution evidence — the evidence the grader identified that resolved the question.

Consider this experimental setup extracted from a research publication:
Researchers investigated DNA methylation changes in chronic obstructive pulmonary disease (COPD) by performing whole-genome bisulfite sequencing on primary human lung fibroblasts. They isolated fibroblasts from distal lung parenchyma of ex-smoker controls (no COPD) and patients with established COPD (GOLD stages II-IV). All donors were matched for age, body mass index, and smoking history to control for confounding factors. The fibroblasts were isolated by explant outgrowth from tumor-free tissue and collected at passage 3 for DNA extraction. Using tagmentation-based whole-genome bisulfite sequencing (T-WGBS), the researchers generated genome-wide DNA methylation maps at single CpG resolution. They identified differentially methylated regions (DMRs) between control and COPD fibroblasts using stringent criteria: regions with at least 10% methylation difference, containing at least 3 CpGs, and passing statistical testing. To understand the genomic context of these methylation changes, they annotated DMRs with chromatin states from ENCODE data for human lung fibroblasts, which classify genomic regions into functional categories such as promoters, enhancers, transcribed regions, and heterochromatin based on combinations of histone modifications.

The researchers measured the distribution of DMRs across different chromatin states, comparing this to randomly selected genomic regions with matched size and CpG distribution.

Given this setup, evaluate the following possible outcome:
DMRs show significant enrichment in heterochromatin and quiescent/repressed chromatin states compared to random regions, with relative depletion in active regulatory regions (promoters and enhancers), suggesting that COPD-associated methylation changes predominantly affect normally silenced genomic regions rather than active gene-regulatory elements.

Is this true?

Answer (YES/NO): NO